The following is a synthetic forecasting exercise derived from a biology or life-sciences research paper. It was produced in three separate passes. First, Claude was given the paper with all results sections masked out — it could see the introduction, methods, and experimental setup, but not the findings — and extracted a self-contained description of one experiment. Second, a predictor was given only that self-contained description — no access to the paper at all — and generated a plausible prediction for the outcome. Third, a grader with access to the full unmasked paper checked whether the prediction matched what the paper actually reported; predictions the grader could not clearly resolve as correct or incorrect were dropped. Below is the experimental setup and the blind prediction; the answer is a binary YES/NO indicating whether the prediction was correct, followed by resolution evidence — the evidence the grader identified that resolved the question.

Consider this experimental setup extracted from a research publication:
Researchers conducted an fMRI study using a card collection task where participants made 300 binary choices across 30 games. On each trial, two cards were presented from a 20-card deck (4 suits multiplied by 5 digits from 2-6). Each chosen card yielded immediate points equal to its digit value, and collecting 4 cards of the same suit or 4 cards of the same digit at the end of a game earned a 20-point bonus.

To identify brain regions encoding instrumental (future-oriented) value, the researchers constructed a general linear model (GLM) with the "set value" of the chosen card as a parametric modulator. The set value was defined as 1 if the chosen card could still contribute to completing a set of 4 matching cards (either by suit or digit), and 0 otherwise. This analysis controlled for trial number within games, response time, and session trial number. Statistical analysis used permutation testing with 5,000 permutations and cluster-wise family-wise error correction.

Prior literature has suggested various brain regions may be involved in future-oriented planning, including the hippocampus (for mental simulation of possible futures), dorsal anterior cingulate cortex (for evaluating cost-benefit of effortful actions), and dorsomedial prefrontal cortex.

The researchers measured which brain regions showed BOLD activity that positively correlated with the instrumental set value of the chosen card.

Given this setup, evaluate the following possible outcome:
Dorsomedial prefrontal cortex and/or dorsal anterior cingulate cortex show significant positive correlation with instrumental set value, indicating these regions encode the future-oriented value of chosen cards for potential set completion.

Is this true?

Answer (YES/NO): NO